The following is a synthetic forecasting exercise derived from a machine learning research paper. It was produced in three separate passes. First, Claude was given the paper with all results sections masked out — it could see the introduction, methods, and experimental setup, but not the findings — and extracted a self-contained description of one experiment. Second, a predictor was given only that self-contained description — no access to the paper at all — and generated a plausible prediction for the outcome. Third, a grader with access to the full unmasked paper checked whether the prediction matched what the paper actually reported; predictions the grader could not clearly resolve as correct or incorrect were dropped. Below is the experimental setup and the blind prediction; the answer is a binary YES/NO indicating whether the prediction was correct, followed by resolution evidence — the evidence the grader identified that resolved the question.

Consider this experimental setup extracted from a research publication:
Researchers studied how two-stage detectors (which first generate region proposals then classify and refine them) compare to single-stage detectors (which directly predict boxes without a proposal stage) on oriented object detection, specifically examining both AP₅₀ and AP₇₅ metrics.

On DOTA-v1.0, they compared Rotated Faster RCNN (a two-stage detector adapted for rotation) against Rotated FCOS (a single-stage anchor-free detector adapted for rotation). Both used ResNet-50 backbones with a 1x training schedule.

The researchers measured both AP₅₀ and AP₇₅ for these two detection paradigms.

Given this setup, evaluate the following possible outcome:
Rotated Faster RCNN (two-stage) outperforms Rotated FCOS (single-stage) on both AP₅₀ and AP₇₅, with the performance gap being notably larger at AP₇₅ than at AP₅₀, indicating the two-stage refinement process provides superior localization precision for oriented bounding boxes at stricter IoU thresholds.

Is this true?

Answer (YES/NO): YES